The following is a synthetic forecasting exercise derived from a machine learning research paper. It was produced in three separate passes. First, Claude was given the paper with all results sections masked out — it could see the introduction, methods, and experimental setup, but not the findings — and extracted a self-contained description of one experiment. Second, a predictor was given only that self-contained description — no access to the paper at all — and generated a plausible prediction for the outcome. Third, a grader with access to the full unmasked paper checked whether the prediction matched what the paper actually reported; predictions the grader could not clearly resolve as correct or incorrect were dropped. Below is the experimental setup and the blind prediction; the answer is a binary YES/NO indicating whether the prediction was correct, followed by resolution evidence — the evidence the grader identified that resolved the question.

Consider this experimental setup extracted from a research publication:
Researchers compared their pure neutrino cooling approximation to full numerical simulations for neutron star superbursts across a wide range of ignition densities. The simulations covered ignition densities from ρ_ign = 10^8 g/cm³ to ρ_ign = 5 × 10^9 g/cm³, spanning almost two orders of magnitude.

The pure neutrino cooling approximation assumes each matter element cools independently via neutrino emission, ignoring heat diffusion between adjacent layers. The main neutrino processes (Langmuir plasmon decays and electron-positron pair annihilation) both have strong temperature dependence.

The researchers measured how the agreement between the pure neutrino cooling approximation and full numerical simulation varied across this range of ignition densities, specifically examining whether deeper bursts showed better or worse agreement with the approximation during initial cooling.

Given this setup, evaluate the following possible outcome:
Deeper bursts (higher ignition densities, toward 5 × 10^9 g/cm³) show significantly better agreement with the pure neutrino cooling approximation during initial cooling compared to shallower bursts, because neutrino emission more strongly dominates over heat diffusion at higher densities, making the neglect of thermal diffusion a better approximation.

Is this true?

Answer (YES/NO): YES